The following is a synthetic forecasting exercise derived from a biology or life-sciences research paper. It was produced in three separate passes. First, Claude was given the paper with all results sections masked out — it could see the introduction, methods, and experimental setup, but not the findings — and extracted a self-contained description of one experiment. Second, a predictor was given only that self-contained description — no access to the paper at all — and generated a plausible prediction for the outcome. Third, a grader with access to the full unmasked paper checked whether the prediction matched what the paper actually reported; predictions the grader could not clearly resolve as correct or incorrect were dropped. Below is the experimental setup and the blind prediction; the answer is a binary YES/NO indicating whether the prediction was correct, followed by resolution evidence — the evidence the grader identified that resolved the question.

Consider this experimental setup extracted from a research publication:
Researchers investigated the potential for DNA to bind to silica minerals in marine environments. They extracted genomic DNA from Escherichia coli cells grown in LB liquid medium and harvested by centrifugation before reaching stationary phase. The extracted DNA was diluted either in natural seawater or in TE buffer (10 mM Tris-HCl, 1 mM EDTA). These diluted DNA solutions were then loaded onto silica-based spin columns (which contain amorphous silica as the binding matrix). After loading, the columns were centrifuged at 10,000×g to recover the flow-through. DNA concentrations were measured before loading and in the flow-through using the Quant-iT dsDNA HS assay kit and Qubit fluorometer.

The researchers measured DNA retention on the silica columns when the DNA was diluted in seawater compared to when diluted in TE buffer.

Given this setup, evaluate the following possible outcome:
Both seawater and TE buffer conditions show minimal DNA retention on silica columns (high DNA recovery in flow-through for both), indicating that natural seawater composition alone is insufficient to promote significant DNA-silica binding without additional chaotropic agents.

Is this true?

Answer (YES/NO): NO